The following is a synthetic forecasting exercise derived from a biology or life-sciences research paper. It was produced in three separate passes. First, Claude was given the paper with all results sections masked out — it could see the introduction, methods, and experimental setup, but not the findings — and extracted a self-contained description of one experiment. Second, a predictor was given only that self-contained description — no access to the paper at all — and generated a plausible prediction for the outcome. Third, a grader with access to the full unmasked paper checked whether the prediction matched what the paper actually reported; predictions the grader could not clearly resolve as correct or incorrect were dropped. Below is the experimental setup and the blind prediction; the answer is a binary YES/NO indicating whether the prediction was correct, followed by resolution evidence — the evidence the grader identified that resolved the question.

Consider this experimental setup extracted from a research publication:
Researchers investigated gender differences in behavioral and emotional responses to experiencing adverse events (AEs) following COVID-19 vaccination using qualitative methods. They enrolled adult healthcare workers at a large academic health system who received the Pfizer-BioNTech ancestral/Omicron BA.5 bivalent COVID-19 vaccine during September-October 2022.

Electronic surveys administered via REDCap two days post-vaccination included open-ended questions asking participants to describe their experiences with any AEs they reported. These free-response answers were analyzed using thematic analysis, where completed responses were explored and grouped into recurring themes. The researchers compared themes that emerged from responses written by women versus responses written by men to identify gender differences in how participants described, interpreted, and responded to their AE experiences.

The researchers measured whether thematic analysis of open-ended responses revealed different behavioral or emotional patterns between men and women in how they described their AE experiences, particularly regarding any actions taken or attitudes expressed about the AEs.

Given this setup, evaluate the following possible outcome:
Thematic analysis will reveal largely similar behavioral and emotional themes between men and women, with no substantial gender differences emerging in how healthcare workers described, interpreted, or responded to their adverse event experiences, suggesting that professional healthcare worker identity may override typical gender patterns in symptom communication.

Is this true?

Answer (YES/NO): NO